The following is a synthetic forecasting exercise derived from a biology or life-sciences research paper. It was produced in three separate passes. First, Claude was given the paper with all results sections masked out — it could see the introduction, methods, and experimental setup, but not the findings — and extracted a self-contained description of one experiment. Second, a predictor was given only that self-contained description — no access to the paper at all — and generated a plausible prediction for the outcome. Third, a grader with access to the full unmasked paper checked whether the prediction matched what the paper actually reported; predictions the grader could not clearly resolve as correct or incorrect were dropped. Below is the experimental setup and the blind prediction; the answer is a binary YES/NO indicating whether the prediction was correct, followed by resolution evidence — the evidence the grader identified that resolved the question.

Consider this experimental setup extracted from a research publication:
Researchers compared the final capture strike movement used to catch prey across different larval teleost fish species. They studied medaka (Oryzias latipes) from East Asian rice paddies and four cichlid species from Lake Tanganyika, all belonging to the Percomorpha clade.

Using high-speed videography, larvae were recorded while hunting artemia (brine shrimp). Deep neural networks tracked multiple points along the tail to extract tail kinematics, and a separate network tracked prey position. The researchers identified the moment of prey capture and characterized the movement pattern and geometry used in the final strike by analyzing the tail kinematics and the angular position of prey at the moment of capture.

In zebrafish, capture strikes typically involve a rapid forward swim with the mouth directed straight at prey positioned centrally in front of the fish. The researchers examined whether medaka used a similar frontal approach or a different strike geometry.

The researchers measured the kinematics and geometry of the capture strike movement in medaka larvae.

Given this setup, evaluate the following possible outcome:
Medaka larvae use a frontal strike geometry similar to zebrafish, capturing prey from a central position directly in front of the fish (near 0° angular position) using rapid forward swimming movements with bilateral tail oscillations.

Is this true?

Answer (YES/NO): NO